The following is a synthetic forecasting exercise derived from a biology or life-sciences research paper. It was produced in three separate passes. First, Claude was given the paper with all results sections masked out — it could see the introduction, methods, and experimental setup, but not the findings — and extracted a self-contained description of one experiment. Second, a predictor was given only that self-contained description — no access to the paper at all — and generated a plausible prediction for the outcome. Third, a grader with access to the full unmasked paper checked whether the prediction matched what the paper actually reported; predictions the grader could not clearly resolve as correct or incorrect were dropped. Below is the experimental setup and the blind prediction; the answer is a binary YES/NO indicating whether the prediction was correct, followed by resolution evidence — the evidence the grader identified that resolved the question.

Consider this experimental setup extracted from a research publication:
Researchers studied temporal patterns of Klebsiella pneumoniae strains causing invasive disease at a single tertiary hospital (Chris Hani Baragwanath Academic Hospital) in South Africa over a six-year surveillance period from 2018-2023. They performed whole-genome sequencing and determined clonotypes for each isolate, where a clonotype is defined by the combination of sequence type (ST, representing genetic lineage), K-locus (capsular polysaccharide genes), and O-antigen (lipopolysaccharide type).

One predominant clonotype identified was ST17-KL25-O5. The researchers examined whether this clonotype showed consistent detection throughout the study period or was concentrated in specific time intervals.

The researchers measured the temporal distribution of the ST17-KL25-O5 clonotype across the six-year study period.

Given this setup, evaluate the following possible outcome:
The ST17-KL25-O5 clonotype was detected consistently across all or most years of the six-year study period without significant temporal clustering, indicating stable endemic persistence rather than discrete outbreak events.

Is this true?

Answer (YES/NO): YES